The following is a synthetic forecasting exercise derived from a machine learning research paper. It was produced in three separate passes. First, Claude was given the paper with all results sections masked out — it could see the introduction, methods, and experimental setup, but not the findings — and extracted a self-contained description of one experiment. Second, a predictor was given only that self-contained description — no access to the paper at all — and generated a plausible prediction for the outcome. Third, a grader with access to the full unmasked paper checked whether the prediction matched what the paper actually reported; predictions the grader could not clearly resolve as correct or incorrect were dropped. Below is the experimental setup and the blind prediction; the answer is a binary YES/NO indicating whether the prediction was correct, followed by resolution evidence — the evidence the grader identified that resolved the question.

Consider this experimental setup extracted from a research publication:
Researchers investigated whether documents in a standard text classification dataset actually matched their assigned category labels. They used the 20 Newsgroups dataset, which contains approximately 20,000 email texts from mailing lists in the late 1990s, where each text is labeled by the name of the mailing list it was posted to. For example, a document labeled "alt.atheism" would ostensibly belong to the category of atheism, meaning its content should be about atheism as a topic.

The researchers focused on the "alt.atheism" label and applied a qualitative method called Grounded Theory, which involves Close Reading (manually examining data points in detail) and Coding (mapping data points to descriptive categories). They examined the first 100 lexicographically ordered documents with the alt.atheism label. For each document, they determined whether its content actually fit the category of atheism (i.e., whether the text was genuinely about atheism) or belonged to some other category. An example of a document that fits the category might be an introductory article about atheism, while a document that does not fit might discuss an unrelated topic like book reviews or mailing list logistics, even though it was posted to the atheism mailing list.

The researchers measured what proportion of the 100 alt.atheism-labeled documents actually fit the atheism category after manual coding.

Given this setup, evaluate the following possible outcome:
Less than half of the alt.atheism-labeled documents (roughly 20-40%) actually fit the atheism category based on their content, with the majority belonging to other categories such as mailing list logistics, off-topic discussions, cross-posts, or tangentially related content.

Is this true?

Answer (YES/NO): YES